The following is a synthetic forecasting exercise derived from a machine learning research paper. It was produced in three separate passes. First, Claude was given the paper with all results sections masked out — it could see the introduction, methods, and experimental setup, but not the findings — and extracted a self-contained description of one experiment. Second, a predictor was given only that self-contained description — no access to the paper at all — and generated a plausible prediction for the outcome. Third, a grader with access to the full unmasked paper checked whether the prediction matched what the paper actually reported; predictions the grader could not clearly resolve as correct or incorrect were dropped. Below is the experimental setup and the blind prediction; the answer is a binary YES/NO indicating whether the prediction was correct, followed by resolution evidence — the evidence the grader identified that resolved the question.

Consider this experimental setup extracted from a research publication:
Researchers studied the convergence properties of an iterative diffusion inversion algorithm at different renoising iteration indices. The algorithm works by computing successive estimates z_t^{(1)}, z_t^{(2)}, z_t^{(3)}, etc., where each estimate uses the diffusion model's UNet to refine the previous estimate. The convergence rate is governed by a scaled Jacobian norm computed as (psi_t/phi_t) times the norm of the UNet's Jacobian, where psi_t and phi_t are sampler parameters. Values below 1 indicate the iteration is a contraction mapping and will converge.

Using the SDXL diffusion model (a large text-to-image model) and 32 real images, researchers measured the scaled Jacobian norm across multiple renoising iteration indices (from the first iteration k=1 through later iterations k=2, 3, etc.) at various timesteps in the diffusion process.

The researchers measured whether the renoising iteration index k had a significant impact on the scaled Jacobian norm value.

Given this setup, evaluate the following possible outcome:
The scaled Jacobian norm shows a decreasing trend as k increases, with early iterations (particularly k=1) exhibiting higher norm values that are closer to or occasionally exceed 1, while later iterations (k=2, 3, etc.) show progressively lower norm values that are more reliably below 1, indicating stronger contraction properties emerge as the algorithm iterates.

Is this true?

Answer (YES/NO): NO